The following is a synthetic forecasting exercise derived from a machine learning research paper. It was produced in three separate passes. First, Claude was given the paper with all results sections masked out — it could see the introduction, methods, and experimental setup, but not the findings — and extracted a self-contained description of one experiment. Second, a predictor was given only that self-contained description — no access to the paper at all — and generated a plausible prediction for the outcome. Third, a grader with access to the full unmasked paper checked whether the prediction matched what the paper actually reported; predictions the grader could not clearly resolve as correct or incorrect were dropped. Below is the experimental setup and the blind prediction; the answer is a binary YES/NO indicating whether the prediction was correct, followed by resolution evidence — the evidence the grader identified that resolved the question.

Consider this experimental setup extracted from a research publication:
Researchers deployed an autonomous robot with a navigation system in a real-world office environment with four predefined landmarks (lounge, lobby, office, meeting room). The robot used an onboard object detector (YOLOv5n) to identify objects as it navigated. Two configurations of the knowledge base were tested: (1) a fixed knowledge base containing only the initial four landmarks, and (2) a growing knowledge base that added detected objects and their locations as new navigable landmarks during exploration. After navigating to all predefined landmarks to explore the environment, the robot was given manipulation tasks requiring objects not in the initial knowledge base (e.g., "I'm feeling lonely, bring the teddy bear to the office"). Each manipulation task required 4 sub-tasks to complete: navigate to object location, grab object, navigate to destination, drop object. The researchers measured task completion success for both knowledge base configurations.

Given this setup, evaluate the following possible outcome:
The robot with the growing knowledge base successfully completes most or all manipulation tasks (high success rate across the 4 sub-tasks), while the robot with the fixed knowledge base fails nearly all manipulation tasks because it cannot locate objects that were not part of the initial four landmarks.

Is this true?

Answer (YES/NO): YES